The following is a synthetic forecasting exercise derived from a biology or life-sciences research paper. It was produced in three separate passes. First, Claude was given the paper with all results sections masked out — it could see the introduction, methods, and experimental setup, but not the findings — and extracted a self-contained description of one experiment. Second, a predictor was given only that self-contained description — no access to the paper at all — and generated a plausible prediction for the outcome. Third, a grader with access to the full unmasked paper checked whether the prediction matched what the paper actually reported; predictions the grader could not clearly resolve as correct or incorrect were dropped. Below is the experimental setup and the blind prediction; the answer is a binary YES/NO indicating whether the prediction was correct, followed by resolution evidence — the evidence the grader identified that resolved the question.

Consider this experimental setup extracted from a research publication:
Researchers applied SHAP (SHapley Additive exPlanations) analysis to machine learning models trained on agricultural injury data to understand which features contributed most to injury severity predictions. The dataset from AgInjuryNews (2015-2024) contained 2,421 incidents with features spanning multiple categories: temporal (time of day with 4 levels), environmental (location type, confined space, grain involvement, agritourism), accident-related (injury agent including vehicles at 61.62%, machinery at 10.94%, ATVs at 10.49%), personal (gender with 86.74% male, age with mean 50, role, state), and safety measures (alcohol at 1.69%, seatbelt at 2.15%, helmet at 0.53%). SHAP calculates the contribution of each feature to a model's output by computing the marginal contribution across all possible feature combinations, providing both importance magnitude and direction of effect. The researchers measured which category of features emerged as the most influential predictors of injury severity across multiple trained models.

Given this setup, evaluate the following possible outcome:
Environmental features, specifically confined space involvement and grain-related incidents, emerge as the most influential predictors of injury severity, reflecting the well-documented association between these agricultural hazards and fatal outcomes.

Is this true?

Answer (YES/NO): NO